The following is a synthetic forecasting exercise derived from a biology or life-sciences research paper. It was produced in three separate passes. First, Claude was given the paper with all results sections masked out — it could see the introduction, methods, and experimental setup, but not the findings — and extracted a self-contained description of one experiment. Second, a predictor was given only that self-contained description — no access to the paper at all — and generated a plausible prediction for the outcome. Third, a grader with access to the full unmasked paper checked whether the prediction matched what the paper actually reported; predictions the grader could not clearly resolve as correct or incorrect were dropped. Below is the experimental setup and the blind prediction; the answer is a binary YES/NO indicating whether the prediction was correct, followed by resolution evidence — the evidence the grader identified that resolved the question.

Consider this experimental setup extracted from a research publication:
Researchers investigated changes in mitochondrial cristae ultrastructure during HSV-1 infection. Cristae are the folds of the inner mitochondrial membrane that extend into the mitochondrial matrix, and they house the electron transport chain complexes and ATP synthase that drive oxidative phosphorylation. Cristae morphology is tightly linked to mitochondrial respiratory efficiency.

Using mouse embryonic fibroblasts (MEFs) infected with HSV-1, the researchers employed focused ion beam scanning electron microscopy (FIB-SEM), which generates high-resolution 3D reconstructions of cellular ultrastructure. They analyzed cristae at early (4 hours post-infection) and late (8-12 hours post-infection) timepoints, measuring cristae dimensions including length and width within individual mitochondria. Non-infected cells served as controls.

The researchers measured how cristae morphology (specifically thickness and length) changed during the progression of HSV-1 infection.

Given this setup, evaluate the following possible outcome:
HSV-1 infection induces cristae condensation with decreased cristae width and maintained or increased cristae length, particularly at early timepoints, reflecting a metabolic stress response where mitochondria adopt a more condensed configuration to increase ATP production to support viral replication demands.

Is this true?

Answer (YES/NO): NO